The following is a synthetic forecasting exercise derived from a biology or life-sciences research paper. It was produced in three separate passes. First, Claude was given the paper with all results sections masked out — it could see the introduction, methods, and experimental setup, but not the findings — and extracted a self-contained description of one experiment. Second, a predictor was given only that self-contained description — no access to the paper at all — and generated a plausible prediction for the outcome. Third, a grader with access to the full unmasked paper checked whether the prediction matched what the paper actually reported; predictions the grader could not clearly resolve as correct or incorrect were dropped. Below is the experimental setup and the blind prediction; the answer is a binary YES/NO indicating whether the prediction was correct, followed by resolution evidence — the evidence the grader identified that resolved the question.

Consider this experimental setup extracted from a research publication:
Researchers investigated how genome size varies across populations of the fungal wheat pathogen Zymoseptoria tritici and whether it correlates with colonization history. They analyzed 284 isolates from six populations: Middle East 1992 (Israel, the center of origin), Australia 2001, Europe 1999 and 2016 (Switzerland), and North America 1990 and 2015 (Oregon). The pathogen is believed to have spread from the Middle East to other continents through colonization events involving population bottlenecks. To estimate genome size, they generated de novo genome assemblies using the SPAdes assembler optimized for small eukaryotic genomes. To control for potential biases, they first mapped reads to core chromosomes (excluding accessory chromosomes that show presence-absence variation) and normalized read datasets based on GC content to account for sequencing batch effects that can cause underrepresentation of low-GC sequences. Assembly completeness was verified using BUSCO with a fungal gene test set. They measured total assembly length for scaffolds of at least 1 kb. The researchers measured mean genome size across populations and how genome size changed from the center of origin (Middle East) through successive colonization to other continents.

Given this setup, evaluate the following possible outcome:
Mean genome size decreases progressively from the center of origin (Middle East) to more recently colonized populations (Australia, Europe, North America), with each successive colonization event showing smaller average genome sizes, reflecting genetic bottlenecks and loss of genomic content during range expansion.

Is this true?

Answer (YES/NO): NO